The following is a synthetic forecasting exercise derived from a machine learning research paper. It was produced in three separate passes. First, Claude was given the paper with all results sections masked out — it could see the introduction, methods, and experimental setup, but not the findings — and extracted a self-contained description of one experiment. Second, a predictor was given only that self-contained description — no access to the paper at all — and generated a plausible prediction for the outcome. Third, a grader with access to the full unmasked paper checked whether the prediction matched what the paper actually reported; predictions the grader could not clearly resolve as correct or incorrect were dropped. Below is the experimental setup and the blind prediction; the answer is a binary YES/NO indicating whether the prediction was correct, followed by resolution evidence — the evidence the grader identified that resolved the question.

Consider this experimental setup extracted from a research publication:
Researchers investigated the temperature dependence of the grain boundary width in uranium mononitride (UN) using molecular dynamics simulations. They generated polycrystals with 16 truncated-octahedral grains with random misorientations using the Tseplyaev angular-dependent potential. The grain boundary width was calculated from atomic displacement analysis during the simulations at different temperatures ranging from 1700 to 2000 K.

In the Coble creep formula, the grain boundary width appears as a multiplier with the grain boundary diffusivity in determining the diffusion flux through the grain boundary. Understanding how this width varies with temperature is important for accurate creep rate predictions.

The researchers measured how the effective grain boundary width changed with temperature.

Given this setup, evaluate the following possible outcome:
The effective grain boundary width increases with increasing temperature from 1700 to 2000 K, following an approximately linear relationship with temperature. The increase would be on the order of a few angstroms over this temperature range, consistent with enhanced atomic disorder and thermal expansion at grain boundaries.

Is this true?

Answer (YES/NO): NO